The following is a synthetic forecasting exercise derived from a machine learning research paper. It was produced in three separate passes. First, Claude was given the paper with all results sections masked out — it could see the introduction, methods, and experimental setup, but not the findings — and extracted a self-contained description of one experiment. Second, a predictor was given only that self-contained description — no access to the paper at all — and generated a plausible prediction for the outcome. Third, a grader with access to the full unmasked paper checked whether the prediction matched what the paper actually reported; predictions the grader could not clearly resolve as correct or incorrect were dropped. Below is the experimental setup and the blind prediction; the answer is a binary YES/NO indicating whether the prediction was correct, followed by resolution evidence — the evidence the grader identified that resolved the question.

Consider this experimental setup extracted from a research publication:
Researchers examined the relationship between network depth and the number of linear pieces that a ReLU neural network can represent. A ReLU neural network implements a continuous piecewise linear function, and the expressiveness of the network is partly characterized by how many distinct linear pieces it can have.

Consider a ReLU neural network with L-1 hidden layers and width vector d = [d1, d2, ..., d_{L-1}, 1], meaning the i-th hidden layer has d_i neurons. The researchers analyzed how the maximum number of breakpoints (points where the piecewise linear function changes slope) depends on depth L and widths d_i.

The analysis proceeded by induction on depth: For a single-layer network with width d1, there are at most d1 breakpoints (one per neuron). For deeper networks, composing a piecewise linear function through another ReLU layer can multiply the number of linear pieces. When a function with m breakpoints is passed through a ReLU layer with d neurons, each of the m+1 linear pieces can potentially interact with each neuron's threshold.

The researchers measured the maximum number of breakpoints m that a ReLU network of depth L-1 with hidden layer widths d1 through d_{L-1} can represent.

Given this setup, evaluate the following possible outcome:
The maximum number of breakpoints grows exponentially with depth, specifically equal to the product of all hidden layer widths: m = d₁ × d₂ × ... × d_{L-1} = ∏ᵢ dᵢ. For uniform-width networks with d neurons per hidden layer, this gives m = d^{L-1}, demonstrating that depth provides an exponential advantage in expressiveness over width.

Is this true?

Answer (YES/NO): NO